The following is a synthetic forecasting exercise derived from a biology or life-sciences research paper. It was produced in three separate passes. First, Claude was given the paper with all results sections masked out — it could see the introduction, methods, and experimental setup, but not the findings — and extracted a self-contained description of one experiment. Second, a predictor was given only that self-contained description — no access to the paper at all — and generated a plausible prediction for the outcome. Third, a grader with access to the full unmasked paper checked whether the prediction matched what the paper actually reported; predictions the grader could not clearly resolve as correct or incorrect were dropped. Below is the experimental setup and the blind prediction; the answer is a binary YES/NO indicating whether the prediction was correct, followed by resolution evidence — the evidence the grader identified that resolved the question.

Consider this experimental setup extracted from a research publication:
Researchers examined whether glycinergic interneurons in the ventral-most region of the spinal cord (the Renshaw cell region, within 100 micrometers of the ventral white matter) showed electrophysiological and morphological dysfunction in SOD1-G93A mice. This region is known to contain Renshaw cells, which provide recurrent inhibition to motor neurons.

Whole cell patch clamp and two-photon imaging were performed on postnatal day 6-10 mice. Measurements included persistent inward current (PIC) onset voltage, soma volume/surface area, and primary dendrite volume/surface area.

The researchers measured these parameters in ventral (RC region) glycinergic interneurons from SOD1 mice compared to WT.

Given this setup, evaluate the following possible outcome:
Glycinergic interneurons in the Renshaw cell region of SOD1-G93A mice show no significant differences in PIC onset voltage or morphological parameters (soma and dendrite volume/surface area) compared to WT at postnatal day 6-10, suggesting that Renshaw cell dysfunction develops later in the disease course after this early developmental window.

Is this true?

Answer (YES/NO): NO